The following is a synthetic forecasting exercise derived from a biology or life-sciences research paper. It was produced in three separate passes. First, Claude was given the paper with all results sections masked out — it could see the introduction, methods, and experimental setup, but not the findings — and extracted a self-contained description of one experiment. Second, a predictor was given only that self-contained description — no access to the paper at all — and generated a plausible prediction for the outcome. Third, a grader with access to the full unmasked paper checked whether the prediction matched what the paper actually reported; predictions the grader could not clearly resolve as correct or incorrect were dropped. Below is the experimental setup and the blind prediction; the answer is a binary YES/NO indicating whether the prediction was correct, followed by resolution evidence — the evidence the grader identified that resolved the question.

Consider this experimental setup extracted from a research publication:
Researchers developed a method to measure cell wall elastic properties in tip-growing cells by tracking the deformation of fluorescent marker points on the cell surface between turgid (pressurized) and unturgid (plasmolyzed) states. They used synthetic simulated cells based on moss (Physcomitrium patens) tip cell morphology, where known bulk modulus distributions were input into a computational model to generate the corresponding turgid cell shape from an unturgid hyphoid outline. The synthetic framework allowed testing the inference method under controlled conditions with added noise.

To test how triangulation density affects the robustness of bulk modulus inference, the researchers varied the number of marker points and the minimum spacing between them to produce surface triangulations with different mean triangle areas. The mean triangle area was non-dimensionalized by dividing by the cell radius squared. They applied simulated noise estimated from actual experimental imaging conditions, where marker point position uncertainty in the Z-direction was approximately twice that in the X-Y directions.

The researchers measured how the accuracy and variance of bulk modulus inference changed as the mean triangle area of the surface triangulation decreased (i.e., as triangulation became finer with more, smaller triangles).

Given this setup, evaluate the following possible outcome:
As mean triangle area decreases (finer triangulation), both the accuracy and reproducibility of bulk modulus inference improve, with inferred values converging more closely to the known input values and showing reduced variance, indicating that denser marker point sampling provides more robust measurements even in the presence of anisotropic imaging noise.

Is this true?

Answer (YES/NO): NO